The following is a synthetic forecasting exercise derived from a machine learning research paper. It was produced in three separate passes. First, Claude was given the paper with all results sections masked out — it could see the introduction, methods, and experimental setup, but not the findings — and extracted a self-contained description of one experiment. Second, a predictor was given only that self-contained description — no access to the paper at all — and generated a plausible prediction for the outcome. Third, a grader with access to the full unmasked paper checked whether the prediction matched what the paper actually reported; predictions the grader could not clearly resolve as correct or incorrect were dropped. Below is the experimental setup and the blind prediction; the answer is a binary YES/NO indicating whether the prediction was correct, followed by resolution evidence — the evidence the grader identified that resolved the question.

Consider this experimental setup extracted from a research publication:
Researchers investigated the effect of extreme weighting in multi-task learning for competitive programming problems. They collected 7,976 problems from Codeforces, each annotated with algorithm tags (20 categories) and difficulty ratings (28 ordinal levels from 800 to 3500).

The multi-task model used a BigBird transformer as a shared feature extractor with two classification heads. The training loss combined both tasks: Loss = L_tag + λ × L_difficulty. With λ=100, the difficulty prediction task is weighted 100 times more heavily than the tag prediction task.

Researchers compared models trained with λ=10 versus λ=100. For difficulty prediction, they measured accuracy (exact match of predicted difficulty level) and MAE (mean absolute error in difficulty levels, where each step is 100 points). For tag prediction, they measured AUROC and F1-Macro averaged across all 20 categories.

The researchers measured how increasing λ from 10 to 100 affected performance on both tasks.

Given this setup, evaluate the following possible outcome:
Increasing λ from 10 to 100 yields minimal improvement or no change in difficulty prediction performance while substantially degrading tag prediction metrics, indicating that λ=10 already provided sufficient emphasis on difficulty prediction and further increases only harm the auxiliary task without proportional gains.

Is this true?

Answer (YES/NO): NO